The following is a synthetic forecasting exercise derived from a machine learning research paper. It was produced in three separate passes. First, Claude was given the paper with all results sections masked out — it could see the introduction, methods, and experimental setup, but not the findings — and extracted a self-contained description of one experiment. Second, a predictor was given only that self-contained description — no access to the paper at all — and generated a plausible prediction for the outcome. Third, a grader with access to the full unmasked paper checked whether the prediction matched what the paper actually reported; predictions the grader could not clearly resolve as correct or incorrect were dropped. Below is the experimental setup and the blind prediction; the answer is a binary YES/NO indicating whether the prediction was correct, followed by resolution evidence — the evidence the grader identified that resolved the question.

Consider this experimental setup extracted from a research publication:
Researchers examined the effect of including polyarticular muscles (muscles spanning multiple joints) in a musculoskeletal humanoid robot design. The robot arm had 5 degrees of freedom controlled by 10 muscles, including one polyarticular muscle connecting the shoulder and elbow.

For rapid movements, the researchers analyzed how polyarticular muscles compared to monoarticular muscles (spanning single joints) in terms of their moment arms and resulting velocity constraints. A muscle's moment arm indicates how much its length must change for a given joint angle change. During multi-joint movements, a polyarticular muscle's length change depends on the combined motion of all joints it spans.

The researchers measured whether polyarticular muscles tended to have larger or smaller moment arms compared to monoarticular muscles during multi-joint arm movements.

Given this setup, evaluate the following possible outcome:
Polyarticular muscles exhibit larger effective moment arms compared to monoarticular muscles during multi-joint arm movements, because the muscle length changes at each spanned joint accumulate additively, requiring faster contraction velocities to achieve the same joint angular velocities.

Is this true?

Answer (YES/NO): YES